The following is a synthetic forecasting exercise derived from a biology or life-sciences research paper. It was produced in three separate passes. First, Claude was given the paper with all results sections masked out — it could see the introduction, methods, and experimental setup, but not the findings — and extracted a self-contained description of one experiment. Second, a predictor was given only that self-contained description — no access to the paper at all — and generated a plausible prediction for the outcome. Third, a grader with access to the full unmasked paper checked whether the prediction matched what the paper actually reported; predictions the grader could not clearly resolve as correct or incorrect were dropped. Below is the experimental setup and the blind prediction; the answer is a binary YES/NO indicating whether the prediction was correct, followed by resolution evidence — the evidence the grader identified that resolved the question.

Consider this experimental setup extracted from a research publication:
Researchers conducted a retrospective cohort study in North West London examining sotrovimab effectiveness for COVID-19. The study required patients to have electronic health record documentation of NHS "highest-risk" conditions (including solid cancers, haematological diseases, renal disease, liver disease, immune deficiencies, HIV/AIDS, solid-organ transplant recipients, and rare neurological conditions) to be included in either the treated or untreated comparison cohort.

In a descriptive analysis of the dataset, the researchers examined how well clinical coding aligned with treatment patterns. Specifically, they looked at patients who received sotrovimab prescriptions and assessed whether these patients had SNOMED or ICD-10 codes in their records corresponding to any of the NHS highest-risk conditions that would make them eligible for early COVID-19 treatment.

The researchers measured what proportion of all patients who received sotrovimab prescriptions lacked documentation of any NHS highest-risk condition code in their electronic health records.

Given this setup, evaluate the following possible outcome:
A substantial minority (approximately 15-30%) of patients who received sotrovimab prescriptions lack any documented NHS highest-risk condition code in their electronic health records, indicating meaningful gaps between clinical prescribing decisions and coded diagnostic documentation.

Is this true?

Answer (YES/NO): NO